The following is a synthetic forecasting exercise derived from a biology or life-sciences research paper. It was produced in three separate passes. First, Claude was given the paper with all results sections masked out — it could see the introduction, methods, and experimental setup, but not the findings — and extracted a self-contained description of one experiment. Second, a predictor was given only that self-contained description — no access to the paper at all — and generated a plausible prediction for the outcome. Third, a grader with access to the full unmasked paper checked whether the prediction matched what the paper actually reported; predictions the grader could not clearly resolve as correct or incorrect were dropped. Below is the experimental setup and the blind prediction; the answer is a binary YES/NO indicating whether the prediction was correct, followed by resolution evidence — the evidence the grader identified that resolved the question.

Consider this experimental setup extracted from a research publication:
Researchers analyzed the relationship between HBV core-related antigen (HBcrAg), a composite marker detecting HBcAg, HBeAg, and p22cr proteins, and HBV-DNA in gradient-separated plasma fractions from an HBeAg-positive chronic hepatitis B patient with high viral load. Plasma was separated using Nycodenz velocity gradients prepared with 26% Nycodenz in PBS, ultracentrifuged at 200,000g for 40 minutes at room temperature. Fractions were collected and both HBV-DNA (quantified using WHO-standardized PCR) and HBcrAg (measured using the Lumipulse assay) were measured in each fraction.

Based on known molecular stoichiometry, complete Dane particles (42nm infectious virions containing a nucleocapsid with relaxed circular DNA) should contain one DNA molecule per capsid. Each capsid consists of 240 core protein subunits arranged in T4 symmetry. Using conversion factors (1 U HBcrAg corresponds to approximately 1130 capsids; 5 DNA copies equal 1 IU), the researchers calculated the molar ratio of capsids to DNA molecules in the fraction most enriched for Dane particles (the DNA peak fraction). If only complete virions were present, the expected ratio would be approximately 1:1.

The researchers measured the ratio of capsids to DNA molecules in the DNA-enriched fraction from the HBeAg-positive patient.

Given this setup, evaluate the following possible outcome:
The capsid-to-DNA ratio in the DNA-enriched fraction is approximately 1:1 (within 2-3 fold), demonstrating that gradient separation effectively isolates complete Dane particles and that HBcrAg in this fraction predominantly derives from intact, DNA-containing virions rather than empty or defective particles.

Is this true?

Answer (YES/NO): NO